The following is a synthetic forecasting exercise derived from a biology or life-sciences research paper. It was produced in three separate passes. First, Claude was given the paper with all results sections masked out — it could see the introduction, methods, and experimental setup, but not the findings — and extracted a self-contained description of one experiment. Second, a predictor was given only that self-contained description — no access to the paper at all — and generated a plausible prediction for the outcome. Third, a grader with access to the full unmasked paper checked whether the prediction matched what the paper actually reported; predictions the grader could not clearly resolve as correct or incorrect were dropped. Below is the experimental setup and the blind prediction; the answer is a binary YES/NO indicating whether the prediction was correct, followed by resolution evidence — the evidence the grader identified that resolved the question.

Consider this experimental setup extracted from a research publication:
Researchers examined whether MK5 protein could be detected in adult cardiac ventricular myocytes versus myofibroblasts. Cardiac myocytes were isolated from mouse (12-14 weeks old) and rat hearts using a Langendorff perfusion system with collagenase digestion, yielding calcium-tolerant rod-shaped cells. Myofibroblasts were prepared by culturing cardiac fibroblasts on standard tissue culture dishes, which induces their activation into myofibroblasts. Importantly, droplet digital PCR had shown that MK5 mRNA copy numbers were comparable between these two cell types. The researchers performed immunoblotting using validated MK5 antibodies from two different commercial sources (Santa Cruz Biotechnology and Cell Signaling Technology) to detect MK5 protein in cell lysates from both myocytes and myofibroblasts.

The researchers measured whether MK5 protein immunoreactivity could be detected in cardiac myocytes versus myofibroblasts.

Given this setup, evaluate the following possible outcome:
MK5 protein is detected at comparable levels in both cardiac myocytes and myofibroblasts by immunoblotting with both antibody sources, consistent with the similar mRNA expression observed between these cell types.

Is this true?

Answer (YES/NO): NO